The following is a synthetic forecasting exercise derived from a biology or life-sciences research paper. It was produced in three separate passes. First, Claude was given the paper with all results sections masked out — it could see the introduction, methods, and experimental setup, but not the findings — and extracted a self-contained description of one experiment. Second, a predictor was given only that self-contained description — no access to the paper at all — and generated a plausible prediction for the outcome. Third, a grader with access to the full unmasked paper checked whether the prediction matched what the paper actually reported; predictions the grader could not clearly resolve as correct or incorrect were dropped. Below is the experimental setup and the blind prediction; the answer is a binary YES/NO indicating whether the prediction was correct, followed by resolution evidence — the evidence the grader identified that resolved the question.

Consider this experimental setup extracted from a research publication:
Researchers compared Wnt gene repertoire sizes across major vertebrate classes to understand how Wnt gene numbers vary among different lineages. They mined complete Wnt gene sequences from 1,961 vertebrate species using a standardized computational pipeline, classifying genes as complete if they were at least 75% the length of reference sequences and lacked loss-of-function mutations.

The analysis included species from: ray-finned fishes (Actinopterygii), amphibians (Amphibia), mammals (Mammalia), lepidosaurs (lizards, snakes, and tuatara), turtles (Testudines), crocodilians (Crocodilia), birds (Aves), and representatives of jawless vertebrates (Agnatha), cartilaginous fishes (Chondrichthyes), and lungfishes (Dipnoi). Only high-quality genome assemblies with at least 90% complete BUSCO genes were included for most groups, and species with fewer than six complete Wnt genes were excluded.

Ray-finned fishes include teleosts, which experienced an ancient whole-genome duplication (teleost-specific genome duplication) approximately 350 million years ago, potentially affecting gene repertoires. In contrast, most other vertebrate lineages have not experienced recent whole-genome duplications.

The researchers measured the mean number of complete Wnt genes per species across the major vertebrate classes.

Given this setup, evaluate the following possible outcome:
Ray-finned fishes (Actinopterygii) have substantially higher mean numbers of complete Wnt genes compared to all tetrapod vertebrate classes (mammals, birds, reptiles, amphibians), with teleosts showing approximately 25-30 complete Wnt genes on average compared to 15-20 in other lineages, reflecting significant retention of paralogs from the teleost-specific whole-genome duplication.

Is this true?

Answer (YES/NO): NO